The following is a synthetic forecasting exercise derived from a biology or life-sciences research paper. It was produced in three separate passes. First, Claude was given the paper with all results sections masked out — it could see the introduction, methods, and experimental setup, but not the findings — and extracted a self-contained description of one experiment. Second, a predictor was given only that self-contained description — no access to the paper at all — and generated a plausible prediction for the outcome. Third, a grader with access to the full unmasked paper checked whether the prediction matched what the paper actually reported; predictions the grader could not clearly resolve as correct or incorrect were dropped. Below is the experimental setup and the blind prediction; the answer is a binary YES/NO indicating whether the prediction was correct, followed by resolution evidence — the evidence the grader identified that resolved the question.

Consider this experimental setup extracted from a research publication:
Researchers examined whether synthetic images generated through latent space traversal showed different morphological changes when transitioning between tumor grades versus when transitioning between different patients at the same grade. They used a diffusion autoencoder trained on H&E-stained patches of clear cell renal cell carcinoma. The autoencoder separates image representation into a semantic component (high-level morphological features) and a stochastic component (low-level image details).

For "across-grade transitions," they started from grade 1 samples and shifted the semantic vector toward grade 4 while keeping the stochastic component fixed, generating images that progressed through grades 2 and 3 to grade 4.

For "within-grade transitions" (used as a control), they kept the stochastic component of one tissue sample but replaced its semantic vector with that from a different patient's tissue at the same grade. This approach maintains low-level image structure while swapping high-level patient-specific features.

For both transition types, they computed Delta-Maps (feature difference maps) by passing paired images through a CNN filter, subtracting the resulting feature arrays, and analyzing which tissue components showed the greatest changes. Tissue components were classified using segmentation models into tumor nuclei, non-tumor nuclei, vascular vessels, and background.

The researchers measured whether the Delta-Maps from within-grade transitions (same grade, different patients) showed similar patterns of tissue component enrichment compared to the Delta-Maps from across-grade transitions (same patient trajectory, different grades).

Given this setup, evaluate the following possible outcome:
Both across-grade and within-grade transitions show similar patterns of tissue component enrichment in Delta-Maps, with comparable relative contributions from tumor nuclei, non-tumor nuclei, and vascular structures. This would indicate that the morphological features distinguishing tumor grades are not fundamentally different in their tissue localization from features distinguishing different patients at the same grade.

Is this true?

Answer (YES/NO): NO